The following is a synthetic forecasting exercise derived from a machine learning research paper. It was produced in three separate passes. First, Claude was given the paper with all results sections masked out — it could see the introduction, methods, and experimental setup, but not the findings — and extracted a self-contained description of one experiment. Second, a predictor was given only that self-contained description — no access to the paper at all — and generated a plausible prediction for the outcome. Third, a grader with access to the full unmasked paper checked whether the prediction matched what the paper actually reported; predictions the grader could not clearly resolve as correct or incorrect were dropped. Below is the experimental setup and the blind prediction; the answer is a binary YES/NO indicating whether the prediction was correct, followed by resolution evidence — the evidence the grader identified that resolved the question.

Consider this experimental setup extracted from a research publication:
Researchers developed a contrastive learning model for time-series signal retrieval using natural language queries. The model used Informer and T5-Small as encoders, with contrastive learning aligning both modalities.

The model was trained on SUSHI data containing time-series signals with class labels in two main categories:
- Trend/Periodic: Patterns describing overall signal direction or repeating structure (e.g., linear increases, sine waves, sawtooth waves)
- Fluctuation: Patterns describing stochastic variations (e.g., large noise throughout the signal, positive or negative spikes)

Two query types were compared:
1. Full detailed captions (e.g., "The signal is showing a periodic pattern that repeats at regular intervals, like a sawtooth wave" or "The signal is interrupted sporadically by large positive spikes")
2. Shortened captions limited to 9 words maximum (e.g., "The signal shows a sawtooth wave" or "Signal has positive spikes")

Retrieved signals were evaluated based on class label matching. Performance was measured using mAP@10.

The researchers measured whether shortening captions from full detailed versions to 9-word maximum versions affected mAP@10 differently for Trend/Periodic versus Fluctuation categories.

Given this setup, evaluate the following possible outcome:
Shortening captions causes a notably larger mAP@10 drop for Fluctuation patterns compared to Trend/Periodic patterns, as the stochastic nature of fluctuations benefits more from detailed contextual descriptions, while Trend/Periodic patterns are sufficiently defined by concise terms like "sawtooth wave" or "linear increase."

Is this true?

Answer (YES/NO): NO